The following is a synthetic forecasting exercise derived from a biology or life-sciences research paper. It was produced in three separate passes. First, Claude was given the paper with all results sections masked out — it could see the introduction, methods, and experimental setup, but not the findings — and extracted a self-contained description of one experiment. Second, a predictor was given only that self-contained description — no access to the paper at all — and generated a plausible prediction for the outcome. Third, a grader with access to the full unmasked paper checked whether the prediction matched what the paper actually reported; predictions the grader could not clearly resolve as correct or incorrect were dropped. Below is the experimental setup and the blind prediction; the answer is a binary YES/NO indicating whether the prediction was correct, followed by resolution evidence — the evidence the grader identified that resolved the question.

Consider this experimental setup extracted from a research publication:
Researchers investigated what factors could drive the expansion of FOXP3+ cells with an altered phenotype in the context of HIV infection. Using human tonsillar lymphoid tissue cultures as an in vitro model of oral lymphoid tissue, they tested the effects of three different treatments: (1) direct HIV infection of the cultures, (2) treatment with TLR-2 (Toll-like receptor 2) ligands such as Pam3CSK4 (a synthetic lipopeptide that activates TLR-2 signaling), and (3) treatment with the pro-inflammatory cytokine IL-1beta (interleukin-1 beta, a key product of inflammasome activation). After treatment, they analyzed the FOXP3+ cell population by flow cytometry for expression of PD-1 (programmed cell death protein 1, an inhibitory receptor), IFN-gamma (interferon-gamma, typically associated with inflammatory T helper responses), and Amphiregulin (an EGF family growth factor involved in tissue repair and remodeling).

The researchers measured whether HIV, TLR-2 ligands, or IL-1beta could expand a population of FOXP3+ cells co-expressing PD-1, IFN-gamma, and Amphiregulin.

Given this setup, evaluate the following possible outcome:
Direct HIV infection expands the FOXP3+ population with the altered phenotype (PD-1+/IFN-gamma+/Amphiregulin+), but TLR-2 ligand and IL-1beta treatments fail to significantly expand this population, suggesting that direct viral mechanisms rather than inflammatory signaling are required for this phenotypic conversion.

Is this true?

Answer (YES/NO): NO